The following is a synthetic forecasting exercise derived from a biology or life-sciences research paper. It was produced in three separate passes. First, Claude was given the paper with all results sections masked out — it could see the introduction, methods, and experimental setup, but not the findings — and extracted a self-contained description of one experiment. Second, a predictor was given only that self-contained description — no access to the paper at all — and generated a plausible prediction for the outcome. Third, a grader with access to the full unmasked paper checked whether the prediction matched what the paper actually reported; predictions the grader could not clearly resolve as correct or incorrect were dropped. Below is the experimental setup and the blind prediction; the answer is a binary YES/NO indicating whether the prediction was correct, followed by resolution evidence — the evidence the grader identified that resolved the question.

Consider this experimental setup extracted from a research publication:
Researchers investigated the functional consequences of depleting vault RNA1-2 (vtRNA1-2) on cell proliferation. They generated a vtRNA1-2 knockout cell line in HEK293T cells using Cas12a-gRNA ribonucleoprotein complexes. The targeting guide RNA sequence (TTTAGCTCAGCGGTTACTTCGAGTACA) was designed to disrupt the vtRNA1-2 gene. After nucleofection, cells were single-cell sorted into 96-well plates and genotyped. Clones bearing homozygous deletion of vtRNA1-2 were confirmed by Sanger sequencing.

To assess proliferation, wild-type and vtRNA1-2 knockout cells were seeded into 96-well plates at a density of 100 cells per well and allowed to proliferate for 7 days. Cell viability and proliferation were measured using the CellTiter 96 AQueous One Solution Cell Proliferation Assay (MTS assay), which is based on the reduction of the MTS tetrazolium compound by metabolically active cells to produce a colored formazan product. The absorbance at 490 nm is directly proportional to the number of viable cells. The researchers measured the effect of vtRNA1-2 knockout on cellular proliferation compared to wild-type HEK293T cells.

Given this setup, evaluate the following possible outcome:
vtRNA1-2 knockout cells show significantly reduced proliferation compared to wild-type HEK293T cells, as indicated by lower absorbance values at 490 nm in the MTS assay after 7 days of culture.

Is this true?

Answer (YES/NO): YES